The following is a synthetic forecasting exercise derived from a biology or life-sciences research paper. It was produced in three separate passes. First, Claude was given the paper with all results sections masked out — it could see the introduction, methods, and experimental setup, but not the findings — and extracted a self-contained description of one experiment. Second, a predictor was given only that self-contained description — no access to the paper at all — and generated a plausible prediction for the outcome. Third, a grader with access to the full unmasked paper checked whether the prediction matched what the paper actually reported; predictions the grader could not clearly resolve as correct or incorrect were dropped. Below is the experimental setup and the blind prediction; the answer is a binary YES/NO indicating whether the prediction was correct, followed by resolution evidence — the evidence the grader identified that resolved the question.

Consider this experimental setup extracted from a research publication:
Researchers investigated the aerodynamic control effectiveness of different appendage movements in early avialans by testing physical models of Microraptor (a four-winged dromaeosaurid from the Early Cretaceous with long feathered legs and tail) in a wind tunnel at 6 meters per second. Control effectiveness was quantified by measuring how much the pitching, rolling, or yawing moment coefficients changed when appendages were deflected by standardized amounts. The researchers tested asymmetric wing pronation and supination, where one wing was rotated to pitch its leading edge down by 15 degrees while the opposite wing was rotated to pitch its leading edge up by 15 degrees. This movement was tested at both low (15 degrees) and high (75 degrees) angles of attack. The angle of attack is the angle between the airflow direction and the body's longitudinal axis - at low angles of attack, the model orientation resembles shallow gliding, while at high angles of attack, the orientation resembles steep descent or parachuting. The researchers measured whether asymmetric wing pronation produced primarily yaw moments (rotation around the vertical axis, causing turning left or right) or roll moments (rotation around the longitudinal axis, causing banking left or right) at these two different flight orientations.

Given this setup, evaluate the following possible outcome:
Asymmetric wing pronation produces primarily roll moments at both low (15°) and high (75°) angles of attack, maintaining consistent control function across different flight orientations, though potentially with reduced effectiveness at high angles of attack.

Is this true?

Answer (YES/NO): NO